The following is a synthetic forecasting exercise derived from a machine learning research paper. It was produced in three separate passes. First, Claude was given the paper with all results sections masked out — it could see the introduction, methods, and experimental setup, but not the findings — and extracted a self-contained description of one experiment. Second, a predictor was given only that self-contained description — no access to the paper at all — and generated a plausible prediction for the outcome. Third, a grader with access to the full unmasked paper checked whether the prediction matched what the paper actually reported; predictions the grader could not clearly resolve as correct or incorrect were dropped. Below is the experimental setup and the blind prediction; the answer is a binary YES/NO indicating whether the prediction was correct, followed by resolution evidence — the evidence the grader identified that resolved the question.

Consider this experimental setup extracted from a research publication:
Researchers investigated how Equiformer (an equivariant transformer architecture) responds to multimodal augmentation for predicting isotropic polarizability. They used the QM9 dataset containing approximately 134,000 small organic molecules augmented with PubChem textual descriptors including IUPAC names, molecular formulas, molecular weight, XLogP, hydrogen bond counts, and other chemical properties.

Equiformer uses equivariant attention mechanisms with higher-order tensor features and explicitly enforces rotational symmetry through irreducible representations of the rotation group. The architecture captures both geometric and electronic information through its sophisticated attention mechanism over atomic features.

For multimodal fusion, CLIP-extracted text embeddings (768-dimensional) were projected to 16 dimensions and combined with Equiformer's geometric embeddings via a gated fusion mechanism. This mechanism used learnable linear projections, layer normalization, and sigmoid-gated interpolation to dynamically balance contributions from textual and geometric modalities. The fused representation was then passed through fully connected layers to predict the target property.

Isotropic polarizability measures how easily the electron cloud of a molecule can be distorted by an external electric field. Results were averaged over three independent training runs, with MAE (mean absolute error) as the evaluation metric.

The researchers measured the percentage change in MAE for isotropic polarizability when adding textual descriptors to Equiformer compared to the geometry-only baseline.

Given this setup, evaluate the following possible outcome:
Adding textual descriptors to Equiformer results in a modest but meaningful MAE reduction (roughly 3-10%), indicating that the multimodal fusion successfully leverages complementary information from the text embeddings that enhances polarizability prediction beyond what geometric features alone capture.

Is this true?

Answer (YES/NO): NO